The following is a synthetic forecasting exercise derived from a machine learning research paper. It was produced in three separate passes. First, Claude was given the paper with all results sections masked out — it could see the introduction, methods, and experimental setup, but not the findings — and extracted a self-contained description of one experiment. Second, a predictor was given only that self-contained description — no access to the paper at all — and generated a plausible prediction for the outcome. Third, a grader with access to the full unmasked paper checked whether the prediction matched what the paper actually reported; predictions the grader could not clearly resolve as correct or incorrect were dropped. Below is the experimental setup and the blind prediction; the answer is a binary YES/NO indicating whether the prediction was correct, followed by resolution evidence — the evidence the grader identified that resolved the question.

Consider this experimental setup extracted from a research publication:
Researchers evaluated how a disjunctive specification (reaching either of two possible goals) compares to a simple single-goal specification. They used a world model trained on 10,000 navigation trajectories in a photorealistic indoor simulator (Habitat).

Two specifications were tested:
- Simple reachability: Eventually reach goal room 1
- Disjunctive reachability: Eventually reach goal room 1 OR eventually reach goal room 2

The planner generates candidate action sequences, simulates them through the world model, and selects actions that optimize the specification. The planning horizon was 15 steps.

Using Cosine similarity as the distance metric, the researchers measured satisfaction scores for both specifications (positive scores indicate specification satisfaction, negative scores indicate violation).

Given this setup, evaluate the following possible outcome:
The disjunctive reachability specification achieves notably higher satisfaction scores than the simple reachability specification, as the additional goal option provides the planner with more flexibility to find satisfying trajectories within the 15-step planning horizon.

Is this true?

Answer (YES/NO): NO